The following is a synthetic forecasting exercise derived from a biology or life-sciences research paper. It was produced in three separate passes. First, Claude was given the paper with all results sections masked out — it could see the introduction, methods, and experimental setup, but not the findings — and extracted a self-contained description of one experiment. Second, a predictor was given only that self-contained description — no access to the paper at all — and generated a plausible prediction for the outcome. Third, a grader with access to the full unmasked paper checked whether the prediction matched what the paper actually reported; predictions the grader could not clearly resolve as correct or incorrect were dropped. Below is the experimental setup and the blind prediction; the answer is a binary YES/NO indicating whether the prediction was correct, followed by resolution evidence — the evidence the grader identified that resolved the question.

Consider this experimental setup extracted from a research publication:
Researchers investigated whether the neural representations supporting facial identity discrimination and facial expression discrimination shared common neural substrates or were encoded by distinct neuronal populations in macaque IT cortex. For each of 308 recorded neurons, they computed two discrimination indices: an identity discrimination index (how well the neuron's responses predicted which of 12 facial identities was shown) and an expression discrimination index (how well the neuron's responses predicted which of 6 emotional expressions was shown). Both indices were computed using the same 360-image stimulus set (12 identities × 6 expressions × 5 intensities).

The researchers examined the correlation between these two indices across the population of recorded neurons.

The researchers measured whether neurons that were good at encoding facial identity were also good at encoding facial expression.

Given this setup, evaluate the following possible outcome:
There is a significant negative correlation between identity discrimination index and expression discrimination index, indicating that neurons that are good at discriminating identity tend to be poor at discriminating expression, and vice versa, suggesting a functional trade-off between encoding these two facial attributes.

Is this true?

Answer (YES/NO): NO